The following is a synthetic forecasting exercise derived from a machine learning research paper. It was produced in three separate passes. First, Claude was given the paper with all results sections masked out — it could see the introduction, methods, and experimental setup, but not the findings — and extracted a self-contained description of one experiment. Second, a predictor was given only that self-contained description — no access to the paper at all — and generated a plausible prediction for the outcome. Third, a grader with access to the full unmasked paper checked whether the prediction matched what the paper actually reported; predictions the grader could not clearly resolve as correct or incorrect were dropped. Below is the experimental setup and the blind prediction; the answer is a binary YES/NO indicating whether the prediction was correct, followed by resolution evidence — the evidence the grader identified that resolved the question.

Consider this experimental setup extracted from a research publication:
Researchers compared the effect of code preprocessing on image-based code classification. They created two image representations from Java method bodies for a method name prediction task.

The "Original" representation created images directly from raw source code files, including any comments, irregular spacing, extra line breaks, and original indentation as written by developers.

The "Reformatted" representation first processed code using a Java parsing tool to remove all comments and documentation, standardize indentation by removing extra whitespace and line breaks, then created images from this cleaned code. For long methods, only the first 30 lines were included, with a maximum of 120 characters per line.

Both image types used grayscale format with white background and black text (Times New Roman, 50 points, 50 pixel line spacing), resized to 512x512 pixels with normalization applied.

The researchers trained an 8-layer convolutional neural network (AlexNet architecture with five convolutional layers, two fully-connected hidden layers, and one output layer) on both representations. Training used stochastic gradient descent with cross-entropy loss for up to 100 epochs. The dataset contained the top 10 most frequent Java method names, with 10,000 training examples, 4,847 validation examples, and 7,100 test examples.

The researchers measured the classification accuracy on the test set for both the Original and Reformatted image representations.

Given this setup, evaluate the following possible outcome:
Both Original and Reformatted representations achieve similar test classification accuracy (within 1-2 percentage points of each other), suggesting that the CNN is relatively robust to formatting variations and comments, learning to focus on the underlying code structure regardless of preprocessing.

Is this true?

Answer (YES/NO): NO